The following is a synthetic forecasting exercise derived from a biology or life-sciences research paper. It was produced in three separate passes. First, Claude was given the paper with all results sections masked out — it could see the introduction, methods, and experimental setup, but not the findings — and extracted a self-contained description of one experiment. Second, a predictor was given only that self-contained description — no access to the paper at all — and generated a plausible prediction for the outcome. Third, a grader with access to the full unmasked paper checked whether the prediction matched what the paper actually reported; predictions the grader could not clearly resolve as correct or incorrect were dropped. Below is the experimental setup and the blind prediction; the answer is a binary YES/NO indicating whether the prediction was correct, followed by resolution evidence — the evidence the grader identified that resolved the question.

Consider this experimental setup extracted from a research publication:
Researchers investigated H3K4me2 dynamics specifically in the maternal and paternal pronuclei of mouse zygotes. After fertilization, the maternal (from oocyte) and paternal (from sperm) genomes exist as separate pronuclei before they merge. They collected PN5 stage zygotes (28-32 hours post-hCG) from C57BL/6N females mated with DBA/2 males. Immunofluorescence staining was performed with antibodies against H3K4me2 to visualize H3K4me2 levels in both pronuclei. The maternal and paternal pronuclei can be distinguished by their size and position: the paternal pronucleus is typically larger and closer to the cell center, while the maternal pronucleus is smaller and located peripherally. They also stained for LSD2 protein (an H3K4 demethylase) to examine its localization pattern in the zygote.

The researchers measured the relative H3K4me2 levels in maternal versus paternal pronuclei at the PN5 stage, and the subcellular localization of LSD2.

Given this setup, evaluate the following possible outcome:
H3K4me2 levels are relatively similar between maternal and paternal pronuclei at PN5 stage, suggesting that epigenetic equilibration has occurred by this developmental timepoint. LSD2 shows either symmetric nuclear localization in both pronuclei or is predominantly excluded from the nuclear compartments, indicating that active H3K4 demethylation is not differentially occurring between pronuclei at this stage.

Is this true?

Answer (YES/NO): NO